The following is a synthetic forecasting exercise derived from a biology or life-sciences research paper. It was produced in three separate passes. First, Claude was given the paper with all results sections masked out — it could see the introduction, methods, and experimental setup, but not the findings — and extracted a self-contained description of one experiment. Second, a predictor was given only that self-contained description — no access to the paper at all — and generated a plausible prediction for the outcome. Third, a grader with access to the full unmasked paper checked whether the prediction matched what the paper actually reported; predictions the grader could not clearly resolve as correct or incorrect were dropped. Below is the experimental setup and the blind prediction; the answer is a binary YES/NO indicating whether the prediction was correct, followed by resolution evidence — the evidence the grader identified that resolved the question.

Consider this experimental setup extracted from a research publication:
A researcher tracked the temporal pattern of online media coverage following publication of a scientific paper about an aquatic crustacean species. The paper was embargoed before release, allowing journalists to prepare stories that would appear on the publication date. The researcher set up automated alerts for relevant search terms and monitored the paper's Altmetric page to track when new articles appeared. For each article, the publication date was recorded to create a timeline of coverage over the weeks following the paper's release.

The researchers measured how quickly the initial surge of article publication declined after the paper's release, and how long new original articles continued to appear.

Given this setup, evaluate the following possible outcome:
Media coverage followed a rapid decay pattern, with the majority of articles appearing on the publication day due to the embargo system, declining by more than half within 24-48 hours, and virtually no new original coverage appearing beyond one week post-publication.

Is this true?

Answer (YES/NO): NO